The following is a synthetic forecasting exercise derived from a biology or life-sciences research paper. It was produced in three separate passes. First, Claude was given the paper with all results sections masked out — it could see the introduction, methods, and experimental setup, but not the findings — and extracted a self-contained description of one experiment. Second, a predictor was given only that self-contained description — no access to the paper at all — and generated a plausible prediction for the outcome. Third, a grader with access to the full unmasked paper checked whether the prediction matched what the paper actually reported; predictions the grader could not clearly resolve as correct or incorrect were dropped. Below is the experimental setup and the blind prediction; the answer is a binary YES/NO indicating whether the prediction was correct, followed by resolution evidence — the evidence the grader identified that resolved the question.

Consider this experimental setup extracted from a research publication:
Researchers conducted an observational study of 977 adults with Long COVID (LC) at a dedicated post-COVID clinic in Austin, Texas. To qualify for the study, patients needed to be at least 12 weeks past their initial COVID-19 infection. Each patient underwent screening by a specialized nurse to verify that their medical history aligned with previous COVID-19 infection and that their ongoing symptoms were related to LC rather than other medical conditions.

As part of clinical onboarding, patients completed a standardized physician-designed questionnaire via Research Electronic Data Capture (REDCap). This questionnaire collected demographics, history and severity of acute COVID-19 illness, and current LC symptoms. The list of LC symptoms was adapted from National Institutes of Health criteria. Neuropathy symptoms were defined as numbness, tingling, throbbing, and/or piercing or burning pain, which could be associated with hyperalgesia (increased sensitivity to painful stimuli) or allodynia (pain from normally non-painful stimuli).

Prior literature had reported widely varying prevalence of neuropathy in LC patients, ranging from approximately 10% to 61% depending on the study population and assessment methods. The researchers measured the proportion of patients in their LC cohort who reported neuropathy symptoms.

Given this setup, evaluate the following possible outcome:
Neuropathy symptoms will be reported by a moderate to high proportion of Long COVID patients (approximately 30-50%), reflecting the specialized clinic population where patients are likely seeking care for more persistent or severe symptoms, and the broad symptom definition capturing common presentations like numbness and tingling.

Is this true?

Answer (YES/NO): NO